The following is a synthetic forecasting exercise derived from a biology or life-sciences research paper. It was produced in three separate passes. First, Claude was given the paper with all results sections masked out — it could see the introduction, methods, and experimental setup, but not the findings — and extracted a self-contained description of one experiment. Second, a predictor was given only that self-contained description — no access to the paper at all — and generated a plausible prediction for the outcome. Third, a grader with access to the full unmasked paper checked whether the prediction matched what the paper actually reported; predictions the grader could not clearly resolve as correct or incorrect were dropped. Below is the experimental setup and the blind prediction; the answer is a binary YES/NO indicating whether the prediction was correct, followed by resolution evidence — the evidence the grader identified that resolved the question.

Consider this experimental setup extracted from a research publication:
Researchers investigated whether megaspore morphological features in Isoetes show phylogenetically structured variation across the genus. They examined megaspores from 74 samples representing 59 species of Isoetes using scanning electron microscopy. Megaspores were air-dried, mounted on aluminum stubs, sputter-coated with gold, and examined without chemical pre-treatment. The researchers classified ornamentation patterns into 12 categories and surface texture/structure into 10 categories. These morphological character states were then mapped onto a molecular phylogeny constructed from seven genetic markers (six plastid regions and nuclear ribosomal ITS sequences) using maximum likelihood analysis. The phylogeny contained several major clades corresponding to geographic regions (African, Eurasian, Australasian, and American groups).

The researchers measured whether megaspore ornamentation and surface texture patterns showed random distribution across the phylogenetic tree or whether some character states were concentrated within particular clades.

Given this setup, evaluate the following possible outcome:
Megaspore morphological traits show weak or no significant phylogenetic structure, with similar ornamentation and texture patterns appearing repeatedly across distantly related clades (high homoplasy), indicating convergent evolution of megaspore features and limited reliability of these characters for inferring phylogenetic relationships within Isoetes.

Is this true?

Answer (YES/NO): NO